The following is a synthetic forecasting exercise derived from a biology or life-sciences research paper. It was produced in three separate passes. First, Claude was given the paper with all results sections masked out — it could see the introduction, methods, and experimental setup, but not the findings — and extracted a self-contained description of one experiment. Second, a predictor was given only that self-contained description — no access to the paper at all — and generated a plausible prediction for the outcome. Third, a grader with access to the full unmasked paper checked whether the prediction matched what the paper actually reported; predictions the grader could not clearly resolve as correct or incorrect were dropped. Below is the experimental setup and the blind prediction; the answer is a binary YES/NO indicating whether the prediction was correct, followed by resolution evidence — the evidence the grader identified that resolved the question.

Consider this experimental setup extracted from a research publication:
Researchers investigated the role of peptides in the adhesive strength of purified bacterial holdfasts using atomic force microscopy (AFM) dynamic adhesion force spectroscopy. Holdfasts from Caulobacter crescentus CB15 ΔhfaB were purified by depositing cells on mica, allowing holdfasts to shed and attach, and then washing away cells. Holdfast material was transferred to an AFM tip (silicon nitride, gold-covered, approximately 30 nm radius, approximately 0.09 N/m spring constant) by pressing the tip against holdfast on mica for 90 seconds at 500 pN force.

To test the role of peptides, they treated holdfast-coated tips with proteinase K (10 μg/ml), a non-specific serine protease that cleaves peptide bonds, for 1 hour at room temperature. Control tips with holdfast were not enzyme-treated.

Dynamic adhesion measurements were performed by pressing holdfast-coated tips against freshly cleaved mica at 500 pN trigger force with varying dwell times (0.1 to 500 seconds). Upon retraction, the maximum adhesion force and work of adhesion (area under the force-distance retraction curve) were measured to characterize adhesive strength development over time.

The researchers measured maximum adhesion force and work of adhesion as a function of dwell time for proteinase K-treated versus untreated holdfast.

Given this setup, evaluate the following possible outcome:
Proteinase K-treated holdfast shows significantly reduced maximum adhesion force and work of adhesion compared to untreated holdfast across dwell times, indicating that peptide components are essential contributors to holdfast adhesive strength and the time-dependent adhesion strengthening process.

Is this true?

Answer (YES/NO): YES